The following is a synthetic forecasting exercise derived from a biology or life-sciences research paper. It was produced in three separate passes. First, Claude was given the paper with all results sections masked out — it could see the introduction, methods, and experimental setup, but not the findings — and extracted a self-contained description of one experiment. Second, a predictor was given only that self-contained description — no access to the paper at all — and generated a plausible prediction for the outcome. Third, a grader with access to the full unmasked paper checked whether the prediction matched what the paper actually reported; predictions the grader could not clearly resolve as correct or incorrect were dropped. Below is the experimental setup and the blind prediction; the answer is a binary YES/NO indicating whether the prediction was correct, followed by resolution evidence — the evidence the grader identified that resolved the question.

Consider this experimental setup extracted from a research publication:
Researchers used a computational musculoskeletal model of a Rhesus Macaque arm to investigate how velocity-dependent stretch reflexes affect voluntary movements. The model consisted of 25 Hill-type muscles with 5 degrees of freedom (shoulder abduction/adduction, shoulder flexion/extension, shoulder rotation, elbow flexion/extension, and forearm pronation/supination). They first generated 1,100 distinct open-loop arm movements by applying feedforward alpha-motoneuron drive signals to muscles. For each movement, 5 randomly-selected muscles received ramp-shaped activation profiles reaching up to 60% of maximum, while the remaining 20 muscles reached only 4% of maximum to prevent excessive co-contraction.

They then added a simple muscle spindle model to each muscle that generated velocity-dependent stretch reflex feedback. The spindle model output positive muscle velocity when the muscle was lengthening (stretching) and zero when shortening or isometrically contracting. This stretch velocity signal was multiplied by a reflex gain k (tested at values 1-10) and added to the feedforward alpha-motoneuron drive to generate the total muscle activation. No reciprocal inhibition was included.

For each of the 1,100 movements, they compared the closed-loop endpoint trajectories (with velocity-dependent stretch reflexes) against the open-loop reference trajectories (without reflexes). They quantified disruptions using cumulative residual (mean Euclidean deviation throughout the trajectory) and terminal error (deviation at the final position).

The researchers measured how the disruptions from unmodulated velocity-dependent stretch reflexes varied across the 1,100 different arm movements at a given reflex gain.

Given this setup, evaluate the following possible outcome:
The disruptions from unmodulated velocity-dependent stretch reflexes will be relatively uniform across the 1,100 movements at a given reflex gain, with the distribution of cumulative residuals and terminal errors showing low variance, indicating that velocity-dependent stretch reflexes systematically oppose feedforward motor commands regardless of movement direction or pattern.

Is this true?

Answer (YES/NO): NO